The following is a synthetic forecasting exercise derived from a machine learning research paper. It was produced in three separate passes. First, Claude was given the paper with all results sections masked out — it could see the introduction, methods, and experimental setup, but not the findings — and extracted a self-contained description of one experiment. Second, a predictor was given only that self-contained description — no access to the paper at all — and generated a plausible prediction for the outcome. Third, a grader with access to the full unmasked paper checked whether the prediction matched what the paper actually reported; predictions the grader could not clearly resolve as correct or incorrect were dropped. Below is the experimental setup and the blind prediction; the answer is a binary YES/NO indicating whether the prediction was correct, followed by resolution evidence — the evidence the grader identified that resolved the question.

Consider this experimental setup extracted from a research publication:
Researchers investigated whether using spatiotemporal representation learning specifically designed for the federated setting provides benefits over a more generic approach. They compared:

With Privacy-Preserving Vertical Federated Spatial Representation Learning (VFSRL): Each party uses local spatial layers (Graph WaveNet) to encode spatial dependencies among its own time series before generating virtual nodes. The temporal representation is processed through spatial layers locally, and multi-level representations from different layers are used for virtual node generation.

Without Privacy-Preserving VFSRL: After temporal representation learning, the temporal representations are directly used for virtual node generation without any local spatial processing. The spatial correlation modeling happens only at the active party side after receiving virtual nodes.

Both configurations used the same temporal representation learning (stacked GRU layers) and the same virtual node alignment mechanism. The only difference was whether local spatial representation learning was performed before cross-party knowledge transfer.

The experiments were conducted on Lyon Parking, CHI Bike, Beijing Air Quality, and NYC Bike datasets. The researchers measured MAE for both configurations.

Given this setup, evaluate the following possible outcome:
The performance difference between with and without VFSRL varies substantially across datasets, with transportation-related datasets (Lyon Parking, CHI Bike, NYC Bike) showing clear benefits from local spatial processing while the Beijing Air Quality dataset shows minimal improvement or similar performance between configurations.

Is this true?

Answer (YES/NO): NO